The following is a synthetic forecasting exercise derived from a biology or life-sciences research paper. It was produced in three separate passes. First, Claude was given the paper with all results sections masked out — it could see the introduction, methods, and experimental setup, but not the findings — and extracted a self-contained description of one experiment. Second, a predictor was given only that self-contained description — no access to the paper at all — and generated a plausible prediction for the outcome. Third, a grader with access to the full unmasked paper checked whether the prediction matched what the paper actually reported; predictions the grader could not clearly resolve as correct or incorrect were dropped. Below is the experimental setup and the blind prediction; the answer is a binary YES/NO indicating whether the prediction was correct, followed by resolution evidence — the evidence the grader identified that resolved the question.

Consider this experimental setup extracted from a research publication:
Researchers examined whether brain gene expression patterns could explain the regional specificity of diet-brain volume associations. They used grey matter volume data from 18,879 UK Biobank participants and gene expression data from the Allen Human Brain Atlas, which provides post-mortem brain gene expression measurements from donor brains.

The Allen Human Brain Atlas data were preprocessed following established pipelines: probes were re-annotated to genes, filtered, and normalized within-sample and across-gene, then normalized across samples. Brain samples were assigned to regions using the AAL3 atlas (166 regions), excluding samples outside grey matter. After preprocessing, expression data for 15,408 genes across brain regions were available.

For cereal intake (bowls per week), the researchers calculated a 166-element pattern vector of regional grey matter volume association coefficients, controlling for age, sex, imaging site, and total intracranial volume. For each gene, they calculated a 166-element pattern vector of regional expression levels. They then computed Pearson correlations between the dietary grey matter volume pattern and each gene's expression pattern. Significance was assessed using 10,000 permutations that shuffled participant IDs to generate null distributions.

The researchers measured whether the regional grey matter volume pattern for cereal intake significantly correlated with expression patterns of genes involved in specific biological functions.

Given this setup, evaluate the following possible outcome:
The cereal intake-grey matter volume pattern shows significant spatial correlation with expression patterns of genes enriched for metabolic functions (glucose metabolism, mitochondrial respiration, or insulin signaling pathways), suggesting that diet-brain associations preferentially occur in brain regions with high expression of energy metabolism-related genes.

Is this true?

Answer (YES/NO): NO